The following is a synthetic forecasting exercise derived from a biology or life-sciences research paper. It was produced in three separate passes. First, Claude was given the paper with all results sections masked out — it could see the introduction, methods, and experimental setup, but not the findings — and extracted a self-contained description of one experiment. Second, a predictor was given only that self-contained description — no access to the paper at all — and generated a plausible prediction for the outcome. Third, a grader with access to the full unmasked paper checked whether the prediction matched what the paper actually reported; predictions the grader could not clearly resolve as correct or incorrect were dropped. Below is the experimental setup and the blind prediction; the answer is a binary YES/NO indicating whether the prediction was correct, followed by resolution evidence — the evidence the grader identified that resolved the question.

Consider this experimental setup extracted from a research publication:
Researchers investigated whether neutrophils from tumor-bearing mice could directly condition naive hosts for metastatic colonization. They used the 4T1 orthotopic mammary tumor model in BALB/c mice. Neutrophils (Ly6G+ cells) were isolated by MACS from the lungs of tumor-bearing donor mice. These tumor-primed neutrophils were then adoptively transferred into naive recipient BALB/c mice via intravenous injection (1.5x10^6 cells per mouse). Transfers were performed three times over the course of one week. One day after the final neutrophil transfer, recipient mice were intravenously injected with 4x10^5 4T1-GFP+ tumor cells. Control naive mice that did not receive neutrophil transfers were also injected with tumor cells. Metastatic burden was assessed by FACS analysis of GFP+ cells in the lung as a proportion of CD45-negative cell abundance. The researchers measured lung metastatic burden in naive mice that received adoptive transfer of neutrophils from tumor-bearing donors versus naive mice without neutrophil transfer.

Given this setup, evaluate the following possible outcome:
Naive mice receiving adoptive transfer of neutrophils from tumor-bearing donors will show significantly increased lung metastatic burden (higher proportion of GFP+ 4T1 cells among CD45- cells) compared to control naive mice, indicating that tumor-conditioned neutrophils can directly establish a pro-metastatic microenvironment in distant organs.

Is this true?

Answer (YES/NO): YES